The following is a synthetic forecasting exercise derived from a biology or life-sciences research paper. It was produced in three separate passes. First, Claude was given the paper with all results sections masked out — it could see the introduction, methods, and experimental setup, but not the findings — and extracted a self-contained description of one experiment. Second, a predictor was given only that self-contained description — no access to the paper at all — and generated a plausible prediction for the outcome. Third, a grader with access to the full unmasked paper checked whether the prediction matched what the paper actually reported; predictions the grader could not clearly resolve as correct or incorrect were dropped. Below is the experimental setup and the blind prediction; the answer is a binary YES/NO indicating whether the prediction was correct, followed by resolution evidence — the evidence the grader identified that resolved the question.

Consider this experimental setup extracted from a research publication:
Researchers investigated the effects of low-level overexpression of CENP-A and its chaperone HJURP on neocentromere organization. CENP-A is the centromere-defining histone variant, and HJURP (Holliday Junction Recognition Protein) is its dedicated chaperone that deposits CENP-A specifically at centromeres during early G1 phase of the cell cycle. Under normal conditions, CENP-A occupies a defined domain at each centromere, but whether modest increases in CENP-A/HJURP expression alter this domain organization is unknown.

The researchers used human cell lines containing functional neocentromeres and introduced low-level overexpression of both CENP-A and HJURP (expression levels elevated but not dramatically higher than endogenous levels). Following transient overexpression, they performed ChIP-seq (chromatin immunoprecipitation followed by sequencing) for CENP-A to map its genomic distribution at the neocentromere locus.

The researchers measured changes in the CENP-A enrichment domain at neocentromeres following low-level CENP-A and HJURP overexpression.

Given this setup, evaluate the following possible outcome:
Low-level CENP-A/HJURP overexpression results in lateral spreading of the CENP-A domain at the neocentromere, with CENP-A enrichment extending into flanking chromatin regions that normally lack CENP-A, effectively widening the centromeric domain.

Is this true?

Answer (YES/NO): YES